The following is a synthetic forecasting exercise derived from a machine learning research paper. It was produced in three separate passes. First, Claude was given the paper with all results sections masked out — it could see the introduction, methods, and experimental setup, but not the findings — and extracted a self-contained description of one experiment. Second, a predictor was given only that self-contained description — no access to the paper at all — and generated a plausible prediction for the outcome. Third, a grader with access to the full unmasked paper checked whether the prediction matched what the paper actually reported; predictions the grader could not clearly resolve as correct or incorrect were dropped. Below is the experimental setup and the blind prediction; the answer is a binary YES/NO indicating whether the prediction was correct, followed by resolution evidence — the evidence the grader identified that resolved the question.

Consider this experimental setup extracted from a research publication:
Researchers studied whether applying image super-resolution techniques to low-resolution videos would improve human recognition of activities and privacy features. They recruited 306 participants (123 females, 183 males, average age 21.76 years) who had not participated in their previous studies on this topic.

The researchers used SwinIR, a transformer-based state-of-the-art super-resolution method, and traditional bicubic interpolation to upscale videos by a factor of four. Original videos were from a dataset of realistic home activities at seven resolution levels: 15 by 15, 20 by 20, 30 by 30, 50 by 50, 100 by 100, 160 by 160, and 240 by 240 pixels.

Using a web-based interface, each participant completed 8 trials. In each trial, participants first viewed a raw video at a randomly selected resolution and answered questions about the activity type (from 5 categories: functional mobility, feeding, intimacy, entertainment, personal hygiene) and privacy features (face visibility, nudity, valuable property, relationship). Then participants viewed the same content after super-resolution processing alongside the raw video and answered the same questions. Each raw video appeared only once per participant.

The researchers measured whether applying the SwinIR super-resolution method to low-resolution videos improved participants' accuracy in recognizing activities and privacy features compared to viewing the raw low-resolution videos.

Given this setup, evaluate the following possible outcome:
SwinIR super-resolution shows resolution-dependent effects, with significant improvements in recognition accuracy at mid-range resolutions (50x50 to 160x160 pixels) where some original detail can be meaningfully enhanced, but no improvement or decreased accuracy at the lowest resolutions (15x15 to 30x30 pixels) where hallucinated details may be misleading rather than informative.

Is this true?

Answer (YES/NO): NO